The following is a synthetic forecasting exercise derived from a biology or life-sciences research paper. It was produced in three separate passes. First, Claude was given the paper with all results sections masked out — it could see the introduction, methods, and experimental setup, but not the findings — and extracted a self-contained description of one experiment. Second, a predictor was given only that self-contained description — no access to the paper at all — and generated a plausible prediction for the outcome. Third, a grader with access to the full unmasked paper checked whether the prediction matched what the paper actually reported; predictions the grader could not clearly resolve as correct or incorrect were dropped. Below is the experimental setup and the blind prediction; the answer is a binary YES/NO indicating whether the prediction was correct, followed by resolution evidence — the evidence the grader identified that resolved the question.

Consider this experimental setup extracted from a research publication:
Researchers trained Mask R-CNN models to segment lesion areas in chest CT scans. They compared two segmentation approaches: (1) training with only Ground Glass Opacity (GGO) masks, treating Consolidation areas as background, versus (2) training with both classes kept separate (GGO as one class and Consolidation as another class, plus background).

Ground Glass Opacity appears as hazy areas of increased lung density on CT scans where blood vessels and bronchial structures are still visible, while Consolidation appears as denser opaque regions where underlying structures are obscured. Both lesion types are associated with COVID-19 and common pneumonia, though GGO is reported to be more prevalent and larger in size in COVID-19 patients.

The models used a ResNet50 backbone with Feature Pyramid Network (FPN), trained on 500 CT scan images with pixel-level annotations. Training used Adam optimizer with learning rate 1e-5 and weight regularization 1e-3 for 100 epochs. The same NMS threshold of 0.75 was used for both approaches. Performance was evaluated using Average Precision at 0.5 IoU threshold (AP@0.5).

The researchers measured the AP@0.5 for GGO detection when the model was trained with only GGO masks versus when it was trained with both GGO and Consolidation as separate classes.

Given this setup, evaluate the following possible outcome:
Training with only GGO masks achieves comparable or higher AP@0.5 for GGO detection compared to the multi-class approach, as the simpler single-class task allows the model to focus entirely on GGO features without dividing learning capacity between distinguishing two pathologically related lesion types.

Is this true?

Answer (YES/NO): NO